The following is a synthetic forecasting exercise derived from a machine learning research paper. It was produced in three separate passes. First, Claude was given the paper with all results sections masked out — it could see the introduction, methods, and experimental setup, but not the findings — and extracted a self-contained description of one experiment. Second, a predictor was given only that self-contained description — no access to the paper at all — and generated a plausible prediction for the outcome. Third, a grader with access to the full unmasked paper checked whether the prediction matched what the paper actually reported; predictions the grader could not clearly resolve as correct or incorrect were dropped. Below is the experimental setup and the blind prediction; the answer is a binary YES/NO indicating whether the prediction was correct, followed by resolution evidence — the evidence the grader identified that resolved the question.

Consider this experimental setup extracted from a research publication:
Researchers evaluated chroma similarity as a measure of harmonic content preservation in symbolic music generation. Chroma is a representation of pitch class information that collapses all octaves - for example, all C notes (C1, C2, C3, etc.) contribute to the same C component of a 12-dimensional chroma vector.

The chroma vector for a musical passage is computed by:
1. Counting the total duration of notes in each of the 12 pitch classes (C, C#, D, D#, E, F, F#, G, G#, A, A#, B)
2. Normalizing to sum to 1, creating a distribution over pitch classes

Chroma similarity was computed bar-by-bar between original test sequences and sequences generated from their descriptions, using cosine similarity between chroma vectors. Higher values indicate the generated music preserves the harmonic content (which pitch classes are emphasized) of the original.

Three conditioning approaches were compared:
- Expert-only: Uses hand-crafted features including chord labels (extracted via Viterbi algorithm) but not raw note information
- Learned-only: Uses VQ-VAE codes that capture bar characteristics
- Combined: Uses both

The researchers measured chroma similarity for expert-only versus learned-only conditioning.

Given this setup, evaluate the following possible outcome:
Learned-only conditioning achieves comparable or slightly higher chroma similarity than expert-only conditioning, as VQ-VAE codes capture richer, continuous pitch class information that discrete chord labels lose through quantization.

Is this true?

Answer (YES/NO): NO